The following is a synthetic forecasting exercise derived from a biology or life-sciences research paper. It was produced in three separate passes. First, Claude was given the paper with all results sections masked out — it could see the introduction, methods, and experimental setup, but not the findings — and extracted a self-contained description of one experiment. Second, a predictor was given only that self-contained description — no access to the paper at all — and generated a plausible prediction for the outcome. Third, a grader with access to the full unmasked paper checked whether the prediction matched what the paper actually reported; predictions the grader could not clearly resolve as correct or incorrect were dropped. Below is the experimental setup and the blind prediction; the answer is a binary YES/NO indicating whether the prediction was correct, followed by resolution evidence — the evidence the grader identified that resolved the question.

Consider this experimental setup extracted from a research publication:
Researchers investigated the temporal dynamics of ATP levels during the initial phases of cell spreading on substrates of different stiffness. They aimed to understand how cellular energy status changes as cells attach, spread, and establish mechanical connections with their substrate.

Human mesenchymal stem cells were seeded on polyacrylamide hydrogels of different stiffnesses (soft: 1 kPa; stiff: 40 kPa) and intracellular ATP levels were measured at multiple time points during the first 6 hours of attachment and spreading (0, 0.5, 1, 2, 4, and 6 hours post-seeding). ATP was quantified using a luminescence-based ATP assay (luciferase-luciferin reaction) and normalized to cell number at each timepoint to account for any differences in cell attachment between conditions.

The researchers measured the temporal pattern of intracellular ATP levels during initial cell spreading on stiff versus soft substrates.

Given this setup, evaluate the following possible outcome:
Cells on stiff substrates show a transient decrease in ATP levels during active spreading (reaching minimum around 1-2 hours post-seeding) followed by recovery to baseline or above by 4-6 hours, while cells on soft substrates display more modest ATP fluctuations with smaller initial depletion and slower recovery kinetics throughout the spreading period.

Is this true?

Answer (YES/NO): NO